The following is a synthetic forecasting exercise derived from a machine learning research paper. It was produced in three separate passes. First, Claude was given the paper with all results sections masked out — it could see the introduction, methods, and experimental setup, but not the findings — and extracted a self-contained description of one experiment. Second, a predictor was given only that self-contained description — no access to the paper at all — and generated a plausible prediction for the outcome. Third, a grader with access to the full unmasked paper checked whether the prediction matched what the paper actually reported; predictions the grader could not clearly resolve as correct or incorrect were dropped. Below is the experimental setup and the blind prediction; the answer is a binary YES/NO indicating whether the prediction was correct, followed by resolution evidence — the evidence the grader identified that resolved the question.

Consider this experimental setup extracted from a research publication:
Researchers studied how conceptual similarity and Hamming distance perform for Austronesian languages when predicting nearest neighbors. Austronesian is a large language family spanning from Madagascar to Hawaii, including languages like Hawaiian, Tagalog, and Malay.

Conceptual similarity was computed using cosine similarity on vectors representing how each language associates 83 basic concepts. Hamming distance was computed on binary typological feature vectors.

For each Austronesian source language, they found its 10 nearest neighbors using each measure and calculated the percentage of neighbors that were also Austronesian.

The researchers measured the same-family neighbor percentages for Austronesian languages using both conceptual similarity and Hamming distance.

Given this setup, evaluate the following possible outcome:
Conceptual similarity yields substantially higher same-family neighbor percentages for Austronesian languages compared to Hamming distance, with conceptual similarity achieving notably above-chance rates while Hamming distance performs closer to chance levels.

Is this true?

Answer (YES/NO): YES